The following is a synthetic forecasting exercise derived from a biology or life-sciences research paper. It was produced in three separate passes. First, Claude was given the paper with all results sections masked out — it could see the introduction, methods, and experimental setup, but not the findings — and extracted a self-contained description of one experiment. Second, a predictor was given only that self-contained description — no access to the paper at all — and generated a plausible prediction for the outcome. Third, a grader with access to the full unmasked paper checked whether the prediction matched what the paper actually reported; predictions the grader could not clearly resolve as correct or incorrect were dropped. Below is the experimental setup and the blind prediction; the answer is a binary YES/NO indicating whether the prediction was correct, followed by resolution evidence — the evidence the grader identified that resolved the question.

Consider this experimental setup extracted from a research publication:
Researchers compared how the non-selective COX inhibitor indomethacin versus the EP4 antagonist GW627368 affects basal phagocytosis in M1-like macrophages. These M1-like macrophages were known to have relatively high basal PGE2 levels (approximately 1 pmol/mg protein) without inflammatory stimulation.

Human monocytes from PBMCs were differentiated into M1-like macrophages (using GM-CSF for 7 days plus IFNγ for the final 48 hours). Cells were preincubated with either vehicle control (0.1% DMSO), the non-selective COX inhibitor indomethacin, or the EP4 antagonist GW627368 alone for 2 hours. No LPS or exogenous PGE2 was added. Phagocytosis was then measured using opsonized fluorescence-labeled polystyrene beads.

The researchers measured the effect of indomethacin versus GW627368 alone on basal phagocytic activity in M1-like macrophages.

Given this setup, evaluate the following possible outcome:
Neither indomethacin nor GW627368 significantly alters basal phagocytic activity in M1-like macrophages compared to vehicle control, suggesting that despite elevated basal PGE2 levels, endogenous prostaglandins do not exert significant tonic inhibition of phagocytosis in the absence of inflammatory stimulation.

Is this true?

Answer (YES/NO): NO